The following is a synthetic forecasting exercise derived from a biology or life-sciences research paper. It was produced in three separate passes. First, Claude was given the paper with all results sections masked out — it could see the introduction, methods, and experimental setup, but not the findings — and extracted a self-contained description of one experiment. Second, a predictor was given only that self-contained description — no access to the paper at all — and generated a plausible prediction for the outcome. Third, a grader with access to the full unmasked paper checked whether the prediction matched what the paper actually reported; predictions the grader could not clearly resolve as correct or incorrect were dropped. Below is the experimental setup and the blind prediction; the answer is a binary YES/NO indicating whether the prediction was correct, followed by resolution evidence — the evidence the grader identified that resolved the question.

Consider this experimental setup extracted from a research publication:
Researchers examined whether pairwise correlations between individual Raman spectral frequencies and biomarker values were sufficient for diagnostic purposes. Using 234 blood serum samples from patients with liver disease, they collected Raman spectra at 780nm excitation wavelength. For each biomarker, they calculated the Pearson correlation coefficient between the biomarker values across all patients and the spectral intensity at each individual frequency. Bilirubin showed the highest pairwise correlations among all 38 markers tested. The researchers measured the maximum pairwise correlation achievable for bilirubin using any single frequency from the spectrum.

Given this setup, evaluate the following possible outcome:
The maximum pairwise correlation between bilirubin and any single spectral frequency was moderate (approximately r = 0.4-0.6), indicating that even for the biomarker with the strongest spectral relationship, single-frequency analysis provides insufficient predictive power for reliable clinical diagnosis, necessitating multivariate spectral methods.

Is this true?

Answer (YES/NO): YES